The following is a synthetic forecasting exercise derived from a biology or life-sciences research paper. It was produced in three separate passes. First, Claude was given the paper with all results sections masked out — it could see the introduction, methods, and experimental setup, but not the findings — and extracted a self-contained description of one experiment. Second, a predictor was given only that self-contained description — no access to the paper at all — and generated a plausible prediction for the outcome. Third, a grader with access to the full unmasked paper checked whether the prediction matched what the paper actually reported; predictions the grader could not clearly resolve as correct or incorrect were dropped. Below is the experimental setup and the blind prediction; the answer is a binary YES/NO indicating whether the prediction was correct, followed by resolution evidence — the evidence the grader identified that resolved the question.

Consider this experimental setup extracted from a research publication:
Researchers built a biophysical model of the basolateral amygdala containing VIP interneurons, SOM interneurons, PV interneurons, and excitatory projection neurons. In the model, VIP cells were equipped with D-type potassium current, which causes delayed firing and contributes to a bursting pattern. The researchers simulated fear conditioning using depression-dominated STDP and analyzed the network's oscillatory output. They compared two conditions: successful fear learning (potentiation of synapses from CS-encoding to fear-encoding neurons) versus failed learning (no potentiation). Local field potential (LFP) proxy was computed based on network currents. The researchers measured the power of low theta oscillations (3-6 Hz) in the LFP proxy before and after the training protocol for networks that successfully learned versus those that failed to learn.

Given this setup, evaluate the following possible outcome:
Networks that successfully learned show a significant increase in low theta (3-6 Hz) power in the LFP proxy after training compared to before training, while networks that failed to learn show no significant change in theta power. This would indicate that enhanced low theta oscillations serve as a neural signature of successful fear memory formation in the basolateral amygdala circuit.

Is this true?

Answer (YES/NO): YES